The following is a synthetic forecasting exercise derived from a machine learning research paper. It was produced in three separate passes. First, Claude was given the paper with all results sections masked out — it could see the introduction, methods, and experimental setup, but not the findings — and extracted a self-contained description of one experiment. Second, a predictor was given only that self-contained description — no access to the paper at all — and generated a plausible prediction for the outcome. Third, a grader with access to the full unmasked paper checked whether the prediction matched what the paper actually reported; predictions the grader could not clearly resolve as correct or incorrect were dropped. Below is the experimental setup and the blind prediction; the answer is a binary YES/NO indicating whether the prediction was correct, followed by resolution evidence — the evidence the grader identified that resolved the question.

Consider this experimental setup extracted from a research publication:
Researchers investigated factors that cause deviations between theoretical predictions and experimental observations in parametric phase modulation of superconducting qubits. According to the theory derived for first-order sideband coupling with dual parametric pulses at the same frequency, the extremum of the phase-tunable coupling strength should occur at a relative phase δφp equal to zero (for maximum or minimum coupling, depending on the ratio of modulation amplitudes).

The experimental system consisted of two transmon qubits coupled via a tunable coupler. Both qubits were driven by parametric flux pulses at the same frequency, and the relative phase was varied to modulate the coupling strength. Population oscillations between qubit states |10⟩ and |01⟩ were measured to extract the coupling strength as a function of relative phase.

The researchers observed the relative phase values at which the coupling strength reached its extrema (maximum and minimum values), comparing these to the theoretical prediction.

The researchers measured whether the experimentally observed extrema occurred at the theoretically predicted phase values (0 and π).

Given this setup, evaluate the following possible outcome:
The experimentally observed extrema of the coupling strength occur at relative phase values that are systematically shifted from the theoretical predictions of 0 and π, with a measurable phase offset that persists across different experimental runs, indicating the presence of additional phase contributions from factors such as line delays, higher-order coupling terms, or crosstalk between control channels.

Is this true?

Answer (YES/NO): YES